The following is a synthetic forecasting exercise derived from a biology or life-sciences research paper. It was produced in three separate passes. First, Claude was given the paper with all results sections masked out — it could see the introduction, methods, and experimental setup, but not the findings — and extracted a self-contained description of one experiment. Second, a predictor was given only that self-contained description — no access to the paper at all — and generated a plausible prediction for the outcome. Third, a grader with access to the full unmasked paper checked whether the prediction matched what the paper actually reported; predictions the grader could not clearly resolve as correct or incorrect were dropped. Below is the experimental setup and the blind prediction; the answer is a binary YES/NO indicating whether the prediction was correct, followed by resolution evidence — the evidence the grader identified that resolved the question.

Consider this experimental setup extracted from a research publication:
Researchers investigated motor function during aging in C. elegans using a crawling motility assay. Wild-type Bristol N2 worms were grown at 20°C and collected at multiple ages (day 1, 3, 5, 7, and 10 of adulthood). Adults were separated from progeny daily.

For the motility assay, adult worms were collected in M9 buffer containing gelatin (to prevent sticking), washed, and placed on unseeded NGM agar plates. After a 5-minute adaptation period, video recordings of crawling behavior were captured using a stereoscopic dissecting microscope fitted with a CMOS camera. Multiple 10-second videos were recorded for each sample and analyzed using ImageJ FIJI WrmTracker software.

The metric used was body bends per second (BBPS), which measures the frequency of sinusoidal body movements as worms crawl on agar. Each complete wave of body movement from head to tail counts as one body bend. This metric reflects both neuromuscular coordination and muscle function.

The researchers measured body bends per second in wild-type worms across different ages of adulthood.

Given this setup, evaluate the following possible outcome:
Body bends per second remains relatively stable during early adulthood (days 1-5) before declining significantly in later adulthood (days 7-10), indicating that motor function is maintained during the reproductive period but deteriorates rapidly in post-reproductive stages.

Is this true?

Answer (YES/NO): NO